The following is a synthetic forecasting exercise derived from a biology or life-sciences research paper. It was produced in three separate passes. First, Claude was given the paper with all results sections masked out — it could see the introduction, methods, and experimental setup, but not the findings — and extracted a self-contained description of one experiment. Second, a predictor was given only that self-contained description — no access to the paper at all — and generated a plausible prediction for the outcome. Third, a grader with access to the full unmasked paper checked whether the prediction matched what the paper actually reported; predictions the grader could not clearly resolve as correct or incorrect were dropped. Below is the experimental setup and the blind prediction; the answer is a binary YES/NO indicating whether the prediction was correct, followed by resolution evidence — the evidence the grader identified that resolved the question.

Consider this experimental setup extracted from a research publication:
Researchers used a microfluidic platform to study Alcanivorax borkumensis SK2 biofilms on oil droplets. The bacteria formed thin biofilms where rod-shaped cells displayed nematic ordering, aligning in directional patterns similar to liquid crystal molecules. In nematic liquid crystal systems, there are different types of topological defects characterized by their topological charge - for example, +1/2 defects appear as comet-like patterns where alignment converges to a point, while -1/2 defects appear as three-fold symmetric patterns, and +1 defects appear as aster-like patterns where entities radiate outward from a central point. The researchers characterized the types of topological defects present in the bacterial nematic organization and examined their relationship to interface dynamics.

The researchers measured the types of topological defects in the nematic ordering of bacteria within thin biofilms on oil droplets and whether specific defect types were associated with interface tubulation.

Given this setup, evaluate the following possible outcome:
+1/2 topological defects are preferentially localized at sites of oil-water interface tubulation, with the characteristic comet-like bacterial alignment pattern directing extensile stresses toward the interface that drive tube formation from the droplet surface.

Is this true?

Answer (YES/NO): NO